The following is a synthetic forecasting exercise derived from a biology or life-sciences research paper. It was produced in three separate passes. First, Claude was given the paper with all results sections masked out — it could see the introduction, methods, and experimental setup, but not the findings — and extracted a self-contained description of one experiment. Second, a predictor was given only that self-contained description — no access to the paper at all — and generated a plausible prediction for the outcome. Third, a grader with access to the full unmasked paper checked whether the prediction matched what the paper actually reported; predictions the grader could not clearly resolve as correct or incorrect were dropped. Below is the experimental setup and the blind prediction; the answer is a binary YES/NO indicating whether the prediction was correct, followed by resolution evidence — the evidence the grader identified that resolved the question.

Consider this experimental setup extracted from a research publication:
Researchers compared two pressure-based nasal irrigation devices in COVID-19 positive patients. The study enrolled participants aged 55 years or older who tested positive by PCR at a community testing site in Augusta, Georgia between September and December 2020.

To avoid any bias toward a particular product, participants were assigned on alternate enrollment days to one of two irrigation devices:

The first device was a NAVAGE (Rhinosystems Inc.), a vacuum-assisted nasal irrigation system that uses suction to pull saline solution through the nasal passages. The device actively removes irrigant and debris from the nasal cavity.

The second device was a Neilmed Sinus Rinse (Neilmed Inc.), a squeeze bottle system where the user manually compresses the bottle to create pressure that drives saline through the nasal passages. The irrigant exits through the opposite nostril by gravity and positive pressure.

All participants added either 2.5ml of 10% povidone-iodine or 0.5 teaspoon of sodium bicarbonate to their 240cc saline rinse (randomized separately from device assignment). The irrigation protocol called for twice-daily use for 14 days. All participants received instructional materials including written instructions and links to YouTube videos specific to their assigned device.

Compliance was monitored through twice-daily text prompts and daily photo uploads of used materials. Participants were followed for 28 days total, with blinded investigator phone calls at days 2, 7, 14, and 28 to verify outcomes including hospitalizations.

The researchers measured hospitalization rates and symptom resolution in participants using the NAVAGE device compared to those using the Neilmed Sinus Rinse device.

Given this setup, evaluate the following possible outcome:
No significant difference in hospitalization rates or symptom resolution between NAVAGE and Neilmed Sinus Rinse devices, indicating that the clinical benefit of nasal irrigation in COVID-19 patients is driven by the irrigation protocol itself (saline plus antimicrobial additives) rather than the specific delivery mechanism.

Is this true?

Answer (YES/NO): YES